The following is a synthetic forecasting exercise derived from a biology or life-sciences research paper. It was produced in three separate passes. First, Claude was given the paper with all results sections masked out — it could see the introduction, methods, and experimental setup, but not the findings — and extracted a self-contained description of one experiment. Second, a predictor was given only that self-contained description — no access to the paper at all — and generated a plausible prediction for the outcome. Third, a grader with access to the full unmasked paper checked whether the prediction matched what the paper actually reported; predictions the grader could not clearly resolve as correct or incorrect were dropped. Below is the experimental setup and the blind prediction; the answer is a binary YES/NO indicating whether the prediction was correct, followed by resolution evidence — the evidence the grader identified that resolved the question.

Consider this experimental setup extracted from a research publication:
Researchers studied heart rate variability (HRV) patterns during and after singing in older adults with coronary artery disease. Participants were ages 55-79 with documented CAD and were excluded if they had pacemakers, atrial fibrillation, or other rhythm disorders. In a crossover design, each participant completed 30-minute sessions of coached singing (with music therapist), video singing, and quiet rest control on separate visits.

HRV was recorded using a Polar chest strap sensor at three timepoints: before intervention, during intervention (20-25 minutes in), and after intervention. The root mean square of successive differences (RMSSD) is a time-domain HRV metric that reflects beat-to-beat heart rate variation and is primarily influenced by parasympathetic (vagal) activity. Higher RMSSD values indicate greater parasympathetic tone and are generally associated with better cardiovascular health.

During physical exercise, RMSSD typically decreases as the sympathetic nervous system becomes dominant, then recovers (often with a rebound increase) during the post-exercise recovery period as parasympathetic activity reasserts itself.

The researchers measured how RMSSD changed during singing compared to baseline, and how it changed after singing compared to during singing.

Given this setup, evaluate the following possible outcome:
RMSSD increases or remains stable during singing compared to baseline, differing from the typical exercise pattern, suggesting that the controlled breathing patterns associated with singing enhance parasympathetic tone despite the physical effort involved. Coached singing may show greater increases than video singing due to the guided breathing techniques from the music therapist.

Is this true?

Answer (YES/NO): NO